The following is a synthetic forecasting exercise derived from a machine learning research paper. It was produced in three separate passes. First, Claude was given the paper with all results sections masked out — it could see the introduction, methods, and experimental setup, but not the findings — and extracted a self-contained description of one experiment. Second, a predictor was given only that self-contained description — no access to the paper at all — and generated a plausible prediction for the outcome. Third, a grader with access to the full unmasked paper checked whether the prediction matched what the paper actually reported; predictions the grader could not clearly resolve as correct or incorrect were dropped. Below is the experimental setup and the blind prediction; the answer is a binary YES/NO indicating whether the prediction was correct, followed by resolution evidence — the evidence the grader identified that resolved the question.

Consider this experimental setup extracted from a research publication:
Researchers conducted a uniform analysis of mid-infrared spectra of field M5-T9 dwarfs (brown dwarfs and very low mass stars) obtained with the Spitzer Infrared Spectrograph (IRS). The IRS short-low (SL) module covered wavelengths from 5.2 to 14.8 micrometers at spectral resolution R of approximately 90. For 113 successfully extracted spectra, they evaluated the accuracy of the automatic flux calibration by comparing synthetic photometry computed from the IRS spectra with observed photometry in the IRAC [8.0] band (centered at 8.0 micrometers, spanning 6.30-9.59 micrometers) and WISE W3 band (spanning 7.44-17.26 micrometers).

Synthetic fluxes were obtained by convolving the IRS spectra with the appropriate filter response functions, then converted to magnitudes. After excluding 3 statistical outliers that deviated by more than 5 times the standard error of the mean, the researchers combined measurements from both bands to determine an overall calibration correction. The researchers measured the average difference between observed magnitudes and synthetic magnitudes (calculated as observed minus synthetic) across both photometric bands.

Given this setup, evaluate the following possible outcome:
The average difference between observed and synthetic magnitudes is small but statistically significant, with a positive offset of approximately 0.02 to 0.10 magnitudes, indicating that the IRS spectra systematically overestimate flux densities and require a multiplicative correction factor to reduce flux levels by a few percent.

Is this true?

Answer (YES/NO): NO